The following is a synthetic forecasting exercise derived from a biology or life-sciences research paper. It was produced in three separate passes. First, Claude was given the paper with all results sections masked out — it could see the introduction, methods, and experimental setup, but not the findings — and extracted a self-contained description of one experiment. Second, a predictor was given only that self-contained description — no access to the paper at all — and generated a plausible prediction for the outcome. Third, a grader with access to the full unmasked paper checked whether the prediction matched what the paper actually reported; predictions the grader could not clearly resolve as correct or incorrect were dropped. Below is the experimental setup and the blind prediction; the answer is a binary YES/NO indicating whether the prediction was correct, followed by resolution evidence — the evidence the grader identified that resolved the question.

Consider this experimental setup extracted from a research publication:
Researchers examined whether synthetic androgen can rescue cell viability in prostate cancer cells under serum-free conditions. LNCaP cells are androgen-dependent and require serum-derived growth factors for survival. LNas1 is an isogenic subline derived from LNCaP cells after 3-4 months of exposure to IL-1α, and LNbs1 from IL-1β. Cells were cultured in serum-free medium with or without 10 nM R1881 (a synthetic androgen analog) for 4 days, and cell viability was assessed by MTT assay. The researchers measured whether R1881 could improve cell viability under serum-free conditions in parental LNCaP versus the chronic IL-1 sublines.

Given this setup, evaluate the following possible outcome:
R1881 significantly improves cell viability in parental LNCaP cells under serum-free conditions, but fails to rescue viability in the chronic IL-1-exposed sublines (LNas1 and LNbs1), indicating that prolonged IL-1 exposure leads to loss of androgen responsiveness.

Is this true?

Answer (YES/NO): NO